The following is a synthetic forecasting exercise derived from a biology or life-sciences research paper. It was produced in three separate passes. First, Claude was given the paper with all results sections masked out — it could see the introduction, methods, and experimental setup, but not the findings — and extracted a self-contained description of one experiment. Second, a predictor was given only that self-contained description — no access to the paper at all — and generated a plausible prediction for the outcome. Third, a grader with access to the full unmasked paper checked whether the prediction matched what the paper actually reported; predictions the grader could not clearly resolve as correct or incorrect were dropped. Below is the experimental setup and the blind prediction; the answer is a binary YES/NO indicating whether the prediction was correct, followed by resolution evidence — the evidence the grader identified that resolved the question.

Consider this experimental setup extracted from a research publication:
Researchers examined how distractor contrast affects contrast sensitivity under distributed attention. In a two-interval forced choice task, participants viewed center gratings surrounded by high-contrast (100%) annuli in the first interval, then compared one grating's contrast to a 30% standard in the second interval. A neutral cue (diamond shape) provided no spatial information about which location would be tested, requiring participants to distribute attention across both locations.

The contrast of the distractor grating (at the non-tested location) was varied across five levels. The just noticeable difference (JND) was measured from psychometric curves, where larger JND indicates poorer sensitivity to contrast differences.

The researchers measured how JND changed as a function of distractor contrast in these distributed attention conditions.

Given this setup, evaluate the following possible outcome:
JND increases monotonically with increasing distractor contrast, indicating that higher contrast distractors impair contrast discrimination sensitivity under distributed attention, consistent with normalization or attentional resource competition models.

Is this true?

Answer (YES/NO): NO